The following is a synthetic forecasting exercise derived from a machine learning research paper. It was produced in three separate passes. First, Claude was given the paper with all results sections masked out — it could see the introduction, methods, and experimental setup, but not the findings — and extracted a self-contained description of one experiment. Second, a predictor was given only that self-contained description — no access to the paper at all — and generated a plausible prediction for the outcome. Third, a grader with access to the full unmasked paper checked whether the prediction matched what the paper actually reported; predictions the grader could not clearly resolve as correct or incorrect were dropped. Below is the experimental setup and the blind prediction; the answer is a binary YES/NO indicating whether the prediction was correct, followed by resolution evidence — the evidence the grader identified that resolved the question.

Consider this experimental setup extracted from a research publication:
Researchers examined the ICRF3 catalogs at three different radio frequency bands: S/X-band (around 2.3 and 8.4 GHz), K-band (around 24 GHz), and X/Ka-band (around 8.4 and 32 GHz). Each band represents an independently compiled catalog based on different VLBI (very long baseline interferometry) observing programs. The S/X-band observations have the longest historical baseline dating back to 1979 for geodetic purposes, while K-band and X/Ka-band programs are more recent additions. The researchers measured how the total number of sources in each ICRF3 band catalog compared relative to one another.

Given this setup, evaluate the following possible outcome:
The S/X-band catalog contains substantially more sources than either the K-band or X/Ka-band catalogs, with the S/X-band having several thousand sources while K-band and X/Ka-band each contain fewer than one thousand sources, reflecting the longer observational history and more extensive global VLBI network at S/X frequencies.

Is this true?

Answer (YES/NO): YES